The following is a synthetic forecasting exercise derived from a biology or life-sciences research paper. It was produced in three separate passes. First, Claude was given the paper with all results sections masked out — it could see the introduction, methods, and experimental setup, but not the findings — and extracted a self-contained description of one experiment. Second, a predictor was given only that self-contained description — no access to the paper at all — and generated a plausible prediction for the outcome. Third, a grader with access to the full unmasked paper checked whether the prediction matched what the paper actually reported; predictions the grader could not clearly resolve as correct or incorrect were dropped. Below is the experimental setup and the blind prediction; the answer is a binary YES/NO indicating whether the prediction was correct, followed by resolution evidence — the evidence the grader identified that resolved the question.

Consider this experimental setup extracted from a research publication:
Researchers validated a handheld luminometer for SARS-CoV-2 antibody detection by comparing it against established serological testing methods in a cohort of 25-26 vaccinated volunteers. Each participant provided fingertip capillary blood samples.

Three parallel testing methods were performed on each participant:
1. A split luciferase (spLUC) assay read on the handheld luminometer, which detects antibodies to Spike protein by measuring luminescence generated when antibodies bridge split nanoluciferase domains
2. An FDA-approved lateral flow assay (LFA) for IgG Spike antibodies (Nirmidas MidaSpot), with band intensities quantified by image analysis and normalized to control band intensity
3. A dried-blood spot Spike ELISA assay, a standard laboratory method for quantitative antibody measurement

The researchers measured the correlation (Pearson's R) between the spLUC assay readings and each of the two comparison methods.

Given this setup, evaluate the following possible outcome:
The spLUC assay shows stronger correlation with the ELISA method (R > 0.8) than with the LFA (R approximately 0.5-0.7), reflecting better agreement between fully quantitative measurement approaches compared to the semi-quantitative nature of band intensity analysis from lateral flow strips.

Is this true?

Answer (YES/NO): NO